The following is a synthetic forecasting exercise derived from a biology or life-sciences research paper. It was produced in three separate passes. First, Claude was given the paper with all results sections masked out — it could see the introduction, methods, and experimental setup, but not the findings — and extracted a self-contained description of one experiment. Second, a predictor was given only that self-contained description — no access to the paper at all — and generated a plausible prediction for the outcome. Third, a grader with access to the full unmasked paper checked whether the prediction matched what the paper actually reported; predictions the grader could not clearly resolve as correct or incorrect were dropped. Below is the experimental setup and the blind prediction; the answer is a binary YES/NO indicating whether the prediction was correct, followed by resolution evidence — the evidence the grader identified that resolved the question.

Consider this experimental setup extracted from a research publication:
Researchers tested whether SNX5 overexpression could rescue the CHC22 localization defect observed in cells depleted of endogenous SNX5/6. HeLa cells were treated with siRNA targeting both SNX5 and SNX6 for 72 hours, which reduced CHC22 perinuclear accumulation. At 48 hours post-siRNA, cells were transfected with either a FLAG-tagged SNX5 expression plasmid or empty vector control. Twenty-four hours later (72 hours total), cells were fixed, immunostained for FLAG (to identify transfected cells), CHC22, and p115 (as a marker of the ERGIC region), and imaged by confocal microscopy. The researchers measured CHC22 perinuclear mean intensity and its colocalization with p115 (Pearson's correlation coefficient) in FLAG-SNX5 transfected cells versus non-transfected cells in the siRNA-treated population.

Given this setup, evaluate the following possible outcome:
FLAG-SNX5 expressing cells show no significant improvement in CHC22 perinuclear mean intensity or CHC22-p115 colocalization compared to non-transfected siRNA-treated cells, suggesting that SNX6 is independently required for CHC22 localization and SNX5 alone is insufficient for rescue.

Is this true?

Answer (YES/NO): NO